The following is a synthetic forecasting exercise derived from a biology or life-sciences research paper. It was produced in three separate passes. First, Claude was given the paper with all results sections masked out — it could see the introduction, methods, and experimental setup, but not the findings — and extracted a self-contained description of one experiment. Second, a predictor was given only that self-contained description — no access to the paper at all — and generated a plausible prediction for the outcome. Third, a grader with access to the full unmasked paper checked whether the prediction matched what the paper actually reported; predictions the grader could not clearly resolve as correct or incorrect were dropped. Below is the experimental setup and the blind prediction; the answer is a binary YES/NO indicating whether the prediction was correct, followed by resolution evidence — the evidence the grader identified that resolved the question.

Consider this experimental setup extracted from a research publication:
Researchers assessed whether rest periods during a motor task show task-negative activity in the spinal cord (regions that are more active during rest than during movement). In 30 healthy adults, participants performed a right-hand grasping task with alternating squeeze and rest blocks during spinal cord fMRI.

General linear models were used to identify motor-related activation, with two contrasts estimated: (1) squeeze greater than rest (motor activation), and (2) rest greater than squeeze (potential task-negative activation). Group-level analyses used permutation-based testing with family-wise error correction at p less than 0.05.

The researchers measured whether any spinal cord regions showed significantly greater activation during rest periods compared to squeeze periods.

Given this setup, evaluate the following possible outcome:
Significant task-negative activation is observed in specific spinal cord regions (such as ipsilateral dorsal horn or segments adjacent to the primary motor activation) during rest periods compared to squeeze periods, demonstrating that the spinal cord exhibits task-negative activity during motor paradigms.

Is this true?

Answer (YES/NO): NO